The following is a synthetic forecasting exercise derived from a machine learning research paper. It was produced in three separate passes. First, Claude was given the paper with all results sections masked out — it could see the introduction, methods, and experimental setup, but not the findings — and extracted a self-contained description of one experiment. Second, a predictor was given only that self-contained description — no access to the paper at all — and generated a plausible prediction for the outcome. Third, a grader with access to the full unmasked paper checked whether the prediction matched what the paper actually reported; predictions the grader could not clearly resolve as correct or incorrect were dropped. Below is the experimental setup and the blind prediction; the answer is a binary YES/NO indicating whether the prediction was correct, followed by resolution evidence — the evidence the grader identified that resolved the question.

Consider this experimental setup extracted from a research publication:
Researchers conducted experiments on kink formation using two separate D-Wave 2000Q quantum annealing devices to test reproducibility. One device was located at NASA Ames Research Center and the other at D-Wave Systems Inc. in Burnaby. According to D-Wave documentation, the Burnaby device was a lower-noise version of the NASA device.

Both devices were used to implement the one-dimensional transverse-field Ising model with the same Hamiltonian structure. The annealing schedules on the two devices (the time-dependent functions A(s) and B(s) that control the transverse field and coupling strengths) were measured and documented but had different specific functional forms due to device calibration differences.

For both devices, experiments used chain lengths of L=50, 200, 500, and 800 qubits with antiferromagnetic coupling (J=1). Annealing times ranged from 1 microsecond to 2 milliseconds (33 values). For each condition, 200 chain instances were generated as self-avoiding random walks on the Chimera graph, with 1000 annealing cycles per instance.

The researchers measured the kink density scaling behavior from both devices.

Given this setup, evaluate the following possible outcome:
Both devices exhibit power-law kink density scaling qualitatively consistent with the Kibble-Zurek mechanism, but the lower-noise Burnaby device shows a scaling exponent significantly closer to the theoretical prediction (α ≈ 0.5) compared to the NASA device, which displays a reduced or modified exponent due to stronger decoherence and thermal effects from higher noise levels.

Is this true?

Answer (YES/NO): NO